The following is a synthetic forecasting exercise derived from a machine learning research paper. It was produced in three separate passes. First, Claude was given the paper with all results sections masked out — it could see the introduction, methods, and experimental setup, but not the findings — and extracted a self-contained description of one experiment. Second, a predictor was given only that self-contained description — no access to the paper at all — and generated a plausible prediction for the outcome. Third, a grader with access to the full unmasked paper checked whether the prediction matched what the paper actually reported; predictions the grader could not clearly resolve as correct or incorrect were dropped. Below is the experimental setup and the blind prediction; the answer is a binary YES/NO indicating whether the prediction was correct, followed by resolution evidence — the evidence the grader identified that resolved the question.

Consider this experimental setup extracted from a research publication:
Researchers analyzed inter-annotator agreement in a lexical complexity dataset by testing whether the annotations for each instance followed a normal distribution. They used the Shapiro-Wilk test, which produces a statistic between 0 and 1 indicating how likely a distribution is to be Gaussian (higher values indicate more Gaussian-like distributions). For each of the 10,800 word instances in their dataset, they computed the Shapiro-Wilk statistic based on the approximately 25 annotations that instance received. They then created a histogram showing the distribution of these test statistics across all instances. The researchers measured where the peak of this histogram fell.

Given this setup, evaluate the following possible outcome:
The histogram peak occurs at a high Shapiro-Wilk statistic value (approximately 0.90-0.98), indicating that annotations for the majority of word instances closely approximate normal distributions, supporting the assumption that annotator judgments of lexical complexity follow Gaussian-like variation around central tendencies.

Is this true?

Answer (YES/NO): NO